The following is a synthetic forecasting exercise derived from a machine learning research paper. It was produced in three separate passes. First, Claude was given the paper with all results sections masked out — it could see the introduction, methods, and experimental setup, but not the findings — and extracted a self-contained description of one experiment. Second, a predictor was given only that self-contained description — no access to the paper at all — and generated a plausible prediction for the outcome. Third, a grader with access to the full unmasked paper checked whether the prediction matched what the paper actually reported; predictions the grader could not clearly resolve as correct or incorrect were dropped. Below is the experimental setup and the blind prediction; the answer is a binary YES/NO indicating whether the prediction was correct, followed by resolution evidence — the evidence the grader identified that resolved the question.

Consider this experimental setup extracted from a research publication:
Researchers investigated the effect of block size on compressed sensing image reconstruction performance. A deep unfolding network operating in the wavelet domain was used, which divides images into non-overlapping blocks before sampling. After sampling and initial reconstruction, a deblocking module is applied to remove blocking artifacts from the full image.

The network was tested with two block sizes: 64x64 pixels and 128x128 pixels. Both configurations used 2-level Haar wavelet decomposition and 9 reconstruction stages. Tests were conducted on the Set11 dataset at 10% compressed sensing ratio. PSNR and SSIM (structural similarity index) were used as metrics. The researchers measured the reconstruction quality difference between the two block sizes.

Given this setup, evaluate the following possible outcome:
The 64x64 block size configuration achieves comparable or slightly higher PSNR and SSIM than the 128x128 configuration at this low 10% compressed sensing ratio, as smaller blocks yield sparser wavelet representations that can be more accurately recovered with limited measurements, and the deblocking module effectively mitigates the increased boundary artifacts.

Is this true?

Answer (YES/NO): NO